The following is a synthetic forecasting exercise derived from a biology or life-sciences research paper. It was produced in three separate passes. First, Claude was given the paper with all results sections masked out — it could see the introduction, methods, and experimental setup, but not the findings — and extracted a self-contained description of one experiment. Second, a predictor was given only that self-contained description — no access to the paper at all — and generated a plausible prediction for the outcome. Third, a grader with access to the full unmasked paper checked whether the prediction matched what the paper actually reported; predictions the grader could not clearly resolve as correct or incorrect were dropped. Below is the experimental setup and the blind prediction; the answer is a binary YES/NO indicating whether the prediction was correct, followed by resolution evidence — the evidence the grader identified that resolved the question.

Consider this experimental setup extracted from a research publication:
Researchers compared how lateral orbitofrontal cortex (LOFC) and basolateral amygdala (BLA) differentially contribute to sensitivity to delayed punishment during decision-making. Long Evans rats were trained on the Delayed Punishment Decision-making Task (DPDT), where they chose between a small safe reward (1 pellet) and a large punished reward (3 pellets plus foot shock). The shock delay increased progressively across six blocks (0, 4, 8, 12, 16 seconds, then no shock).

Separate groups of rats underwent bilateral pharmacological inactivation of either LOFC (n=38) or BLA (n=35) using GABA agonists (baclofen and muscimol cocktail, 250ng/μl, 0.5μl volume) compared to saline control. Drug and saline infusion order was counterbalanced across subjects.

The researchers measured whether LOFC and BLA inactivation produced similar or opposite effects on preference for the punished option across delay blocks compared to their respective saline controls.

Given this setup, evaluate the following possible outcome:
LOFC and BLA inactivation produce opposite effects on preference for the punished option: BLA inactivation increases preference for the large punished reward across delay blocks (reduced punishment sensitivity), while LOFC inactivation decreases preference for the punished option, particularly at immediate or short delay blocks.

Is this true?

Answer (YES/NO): NO